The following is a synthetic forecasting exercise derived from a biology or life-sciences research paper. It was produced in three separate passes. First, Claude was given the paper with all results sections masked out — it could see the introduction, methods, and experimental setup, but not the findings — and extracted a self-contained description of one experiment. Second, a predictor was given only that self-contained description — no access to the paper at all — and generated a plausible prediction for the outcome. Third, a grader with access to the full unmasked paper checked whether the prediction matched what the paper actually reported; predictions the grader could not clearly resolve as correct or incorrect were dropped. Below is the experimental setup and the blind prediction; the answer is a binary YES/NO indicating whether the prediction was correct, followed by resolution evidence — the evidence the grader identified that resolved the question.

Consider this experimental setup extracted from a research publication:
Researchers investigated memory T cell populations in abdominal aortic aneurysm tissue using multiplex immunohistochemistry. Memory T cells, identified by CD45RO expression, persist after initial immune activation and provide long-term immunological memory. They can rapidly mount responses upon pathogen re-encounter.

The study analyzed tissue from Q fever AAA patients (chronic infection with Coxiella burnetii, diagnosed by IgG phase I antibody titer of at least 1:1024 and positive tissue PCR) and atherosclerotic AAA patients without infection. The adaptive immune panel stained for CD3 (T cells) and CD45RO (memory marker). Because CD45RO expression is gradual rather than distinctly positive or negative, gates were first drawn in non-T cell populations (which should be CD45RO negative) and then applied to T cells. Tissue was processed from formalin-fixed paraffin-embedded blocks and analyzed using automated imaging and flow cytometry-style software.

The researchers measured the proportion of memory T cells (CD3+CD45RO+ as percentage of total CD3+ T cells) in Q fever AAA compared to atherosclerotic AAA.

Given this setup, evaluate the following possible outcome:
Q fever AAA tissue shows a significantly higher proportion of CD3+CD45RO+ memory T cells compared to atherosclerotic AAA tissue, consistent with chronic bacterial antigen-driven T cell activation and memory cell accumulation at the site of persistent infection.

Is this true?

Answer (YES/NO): NO